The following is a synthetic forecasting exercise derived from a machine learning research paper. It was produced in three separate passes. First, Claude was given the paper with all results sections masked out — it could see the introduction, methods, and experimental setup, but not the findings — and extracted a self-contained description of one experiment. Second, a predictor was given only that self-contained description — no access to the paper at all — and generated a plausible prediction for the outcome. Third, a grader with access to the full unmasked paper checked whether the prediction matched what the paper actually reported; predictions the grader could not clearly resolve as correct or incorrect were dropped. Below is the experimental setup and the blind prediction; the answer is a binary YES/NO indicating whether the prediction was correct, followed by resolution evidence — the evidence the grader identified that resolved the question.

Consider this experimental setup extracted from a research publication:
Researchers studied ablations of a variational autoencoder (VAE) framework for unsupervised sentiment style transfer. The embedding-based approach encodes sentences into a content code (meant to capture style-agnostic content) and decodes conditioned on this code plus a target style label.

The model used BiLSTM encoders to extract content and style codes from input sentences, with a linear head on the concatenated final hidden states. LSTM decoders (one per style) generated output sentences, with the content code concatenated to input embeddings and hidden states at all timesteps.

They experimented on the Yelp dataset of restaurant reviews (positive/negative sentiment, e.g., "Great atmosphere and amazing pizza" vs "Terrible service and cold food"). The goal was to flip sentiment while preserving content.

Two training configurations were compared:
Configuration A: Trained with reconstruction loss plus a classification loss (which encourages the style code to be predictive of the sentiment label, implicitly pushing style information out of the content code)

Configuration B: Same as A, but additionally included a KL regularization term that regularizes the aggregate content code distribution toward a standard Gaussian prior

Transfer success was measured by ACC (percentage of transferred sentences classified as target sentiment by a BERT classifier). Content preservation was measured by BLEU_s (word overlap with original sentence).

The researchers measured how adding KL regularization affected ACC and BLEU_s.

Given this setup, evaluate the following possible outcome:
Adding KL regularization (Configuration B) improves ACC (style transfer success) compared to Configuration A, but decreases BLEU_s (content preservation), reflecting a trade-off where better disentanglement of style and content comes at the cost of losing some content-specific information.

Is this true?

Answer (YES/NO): YES